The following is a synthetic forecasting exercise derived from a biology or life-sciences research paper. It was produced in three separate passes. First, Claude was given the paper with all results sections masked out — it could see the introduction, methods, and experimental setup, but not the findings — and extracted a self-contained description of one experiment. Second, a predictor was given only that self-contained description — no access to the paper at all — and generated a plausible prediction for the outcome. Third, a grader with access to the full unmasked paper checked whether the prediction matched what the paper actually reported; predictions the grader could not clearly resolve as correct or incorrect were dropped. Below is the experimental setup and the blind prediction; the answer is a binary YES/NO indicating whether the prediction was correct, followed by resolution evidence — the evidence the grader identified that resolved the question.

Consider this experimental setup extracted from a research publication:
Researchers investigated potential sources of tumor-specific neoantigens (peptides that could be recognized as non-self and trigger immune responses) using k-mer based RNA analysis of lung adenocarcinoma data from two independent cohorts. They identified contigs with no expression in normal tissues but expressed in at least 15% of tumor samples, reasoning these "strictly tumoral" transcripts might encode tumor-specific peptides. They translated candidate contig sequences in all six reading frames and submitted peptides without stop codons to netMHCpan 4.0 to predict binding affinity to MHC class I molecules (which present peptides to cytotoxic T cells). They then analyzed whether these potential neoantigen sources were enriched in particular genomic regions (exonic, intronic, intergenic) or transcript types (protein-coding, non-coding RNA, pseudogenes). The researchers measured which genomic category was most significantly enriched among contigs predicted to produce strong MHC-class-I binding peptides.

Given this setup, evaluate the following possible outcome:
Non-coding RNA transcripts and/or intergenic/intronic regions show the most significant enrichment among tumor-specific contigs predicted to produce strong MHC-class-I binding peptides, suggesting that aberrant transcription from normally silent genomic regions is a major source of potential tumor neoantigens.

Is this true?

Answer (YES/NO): YES